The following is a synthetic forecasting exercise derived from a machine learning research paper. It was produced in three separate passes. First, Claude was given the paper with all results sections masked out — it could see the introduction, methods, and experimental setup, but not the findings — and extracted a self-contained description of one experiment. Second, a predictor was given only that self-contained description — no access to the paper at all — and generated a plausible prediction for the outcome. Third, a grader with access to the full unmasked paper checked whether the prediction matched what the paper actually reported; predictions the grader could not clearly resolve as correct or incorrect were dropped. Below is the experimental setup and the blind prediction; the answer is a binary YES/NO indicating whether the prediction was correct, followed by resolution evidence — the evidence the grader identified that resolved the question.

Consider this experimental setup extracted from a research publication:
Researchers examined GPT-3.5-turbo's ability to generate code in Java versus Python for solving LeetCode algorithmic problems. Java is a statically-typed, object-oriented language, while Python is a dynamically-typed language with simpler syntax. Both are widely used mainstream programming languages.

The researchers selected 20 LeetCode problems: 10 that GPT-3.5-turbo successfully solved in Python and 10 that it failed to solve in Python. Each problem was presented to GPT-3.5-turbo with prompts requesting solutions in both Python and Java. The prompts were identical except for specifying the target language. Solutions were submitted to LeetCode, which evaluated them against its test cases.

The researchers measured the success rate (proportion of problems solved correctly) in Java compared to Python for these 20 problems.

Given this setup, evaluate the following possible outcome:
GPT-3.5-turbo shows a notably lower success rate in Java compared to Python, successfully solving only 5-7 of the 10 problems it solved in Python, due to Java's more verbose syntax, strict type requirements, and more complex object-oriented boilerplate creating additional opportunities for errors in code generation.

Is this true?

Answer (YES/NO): YES